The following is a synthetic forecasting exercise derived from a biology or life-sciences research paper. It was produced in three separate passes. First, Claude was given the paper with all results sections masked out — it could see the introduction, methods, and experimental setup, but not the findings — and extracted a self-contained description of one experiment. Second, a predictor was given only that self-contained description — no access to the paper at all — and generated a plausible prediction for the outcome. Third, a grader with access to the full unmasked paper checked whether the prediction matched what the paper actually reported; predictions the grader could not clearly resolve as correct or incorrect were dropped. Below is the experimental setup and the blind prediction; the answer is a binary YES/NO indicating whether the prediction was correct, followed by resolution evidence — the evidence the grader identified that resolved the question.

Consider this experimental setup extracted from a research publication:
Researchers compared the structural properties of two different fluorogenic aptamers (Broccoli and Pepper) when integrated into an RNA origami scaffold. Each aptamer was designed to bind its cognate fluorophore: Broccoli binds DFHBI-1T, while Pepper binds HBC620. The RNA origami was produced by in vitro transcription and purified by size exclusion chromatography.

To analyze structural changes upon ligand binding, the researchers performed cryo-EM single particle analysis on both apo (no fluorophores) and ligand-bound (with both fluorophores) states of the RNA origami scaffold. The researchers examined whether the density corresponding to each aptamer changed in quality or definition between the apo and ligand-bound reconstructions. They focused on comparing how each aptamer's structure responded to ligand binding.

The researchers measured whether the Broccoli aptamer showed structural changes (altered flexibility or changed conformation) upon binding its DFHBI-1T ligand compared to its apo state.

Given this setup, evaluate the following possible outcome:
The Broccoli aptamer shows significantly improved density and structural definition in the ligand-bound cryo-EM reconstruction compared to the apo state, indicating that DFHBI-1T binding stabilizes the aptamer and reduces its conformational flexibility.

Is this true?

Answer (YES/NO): NO